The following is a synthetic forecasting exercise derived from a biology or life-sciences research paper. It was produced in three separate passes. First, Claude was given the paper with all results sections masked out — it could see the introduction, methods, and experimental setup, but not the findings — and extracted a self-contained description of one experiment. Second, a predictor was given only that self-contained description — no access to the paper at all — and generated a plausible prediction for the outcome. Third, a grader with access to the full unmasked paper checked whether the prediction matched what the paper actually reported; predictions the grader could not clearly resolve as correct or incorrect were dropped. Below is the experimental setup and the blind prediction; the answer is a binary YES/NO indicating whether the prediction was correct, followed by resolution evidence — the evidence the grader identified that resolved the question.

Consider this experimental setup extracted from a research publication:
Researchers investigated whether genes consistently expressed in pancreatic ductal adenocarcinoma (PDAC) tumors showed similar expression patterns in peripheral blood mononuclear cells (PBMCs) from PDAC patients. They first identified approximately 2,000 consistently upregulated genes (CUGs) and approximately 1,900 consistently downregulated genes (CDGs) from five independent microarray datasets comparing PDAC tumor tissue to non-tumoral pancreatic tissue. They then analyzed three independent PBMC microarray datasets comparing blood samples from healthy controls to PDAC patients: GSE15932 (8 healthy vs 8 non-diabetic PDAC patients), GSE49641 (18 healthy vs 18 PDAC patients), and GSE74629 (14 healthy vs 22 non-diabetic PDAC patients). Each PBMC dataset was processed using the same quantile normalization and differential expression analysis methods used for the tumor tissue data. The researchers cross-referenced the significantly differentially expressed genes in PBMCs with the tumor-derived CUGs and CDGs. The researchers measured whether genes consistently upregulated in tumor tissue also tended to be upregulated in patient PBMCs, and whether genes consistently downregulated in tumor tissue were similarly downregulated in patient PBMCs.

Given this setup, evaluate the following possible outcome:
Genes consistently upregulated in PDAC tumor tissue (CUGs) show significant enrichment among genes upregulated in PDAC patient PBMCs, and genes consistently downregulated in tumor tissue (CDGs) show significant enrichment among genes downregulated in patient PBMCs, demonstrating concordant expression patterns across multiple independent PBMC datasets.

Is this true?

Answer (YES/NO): NO